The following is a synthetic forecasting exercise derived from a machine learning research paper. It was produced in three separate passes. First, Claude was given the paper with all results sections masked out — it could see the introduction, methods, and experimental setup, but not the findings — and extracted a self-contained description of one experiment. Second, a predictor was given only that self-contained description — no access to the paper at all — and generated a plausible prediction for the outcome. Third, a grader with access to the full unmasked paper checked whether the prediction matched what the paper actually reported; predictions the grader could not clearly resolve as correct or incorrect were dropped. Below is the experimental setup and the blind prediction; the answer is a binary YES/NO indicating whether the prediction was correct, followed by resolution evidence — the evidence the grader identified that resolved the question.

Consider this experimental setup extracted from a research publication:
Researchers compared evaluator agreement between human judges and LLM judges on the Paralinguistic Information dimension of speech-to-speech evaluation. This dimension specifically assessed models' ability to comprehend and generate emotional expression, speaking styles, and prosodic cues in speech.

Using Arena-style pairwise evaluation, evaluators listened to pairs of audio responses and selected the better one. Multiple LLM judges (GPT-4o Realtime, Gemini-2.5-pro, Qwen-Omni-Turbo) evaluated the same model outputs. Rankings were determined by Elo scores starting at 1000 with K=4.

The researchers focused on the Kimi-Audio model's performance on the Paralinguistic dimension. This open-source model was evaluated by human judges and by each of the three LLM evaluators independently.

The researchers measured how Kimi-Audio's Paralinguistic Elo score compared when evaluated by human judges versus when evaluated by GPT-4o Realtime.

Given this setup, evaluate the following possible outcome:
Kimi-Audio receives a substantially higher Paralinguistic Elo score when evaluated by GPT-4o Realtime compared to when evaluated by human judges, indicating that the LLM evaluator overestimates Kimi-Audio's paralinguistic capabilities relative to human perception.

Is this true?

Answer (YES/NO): YES